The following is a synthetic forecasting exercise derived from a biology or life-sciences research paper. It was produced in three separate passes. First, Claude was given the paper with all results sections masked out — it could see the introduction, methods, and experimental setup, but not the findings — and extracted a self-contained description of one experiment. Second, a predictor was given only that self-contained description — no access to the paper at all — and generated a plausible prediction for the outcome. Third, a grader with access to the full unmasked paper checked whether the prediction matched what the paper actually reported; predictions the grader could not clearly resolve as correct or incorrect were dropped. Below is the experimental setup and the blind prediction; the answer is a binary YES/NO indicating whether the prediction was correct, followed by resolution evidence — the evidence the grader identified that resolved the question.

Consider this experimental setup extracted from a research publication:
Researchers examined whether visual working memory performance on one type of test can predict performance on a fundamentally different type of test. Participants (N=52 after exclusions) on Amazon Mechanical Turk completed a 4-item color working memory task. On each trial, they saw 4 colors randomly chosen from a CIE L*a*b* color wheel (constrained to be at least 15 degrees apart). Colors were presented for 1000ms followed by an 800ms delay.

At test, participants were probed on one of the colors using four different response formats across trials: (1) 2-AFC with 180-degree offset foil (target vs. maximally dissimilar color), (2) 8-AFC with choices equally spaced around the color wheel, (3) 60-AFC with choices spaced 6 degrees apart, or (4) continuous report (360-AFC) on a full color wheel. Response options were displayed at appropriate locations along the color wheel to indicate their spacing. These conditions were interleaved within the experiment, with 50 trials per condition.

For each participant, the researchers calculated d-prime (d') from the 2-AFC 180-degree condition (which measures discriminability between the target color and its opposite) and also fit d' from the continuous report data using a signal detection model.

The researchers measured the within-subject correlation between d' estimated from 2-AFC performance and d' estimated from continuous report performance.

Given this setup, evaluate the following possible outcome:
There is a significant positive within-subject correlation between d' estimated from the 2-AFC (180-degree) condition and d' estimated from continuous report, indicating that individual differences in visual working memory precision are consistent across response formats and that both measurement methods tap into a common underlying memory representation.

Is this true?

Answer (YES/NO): YES